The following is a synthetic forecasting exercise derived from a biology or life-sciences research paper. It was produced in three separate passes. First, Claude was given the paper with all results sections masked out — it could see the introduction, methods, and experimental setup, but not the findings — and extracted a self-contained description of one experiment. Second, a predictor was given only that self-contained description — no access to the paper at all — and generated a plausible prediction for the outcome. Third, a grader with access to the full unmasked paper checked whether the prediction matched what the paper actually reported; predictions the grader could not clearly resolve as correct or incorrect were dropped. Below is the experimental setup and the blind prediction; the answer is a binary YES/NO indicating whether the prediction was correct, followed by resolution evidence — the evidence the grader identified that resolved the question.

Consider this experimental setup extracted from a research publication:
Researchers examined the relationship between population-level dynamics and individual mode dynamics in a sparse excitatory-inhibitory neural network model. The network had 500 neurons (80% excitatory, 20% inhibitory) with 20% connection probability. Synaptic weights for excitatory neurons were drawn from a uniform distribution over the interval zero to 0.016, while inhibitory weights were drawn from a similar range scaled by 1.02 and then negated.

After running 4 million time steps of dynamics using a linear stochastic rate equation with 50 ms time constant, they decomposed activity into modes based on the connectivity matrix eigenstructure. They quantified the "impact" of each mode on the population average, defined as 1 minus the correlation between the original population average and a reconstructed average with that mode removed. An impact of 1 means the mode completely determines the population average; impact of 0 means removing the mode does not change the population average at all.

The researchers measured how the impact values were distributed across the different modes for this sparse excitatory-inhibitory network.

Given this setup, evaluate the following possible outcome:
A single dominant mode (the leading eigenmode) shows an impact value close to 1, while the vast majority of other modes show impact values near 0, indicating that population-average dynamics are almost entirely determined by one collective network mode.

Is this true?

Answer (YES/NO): YES